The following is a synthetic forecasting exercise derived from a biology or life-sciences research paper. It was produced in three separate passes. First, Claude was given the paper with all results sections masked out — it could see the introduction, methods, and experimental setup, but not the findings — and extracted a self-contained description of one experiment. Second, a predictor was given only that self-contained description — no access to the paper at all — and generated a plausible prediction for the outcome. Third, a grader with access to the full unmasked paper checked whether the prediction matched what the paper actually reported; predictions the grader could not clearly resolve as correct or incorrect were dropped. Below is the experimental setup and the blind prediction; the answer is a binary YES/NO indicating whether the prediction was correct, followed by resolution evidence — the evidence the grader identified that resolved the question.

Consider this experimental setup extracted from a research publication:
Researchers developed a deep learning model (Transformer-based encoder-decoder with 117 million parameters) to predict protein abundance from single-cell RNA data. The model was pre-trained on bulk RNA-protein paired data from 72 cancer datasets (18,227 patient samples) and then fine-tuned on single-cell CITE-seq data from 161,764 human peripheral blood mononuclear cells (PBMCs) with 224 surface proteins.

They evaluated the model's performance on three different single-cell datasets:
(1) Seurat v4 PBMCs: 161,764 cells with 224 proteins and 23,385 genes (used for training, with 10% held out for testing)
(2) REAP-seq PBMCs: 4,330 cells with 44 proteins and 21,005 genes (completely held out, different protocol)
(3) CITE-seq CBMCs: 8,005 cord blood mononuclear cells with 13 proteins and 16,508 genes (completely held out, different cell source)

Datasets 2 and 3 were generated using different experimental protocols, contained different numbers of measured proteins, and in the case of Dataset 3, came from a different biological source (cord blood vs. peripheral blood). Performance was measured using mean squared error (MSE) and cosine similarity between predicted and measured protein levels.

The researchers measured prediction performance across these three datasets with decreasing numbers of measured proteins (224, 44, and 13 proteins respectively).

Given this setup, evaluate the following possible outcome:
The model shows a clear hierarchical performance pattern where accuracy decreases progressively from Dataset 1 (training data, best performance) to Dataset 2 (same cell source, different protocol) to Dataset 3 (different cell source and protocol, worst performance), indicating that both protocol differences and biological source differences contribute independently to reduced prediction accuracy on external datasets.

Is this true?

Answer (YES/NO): NO